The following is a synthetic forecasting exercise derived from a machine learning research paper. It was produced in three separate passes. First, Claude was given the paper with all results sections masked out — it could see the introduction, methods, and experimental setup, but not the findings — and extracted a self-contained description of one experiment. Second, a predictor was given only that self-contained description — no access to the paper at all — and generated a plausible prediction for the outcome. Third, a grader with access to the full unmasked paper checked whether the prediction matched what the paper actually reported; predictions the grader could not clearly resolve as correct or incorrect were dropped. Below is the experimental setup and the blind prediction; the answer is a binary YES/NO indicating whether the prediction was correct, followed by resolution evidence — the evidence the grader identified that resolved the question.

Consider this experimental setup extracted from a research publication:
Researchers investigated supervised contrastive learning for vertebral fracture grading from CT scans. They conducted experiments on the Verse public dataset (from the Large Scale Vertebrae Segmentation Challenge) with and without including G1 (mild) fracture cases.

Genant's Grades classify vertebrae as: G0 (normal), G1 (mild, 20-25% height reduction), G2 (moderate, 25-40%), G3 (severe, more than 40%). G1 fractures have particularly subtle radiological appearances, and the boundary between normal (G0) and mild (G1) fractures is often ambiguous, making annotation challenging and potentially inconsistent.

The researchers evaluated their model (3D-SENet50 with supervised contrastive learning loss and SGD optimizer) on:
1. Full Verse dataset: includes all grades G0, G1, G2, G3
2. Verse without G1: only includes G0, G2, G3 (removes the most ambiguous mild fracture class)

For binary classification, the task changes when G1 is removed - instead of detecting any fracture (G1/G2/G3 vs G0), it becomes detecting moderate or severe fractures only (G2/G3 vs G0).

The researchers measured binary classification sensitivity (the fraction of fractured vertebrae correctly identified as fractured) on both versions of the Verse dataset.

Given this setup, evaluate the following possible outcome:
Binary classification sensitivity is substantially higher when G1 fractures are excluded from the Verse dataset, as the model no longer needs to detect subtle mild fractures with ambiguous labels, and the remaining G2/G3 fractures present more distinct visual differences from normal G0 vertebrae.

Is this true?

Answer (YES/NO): YES